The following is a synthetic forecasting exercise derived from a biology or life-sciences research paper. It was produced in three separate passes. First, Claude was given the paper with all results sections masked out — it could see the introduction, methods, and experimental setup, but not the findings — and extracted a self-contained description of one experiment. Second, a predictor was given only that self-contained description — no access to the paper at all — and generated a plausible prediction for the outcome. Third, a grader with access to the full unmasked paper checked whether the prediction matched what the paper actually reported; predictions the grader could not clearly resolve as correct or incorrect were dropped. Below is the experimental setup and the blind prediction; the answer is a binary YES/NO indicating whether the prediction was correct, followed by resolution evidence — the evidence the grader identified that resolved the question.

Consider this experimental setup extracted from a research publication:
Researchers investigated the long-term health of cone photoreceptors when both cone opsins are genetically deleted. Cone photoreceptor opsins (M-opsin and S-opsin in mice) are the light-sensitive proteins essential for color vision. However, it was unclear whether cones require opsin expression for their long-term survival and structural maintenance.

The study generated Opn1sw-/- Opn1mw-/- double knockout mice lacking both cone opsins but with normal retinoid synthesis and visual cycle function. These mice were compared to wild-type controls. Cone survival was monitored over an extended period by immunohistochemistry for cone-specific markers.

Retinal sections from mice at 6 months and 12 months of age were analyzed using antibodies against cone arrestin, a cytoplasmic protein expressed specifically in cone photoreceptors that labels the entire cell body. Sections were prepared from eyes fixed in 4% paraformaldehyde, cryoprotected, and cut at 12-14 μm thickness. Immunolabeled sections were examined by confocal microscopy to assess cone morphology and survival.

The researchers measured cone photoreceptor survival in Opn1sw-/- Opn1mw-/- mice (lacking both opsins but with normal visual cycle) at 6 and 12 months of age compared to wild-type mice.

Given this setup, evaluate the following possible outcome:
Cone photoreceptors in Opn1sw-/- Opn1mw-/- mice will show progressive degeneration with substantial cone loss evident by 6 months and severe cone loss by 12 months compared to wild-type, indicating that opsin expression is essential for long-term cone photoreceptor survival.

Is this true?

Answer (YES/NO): NO